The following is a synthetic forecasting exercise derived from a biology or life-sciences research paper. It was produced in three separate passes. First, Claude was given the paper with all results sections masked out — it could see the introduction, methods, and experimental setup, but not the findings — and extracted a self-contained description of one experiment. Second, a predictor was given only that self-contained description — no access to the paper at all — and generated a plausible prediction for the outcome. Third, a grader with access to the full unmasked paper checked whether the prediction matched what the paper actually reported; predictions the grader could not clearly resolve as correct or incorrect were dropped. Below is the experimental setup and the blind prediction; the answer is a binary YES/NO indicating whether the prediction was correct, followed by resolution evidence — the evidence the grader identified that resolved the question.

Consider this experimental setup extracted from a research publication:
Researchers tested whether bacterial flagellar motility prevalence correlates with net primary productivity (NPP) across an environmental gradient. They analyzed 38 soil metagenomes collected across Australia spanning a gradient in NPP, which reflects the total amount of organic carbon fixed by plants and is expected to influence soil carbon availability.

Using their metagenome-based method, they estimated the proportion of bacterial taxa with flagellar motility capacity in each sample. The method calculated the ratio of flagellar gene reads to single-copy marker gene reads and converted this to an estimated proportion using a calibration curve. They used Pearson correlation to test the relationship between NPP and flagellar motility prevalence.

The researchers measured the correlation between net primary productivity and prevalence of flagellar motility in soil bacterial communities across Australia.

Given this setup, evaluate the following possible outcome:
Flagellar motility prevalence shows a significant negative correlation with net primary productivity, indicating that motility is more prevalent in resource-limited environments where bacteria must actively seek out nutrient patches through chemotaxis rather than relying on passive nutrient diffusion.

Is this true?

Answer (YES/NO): NO